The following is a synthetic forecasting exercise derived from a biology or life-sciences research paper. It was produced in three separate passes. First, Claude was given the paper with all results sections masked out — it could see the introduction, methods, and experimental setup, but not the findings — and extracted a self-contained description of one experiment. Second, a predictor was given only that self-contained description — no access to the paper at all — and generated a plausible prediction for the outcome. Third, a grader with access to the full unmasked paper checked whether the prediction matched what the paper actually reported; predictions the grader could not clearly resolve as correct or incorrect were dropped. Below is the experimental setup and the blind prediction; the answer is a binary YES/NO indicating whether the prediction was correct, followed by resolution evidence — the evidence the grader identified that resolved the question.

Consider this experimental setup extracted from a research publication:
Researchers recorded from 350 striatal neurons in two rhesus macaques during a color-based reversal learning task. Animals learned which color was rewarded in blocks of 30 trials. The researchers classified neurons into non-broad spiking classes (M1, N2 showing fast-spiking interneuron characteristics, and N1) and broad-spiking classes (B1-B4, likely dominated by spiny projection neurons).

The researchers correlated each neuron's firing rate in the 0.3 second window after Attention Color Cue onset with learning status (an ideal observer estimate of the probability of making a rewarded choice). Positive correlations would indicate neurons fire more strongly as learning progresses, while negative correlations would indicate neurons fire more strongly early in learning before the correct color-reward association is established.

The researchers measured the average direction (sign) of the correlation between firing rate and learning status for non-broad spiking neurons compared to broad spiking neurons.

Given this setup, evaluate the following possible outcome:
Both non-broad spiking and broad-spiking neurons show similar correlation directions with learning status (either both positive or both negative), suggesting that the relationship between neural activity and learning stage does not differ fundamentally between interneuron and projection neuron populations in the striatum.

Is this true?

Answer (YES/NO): NO